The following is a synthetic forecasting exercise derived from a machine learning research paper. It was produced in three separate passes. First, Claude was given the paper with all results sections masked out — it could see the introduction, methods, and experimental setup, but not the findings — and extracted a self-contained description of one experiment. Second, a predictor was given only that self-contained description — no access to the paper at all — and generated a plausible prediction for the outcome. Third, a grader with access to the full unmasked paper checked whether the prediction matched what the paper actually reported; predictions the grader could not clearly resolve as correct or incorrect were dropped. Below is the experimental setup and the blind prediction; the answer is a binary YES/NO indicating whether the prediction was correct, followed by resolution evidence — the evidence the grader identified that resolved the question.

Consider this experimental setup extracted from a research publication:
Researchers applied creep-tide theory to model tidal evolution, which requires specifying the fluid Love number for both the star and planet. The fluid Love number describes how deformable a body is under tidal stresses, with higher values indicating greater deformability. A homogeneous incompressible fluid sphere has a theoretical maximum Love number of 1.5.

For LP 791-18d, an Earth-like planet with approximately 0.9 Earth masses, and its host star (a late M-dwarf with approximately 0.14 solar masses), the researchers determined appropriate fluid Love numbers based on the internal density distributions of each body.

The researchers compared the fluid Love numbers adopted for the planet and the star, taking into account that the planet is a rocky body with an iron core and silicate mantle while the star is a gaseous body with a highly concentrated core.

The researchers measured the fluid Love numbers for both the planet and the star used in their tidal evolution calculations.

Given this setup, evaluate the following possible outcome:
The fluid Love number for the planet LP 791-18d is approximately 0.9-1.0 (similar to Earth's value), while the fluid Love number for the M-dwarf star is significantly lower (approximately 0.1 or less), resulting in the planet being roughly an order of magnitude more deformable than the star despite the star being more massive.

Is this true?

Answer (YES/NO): NO